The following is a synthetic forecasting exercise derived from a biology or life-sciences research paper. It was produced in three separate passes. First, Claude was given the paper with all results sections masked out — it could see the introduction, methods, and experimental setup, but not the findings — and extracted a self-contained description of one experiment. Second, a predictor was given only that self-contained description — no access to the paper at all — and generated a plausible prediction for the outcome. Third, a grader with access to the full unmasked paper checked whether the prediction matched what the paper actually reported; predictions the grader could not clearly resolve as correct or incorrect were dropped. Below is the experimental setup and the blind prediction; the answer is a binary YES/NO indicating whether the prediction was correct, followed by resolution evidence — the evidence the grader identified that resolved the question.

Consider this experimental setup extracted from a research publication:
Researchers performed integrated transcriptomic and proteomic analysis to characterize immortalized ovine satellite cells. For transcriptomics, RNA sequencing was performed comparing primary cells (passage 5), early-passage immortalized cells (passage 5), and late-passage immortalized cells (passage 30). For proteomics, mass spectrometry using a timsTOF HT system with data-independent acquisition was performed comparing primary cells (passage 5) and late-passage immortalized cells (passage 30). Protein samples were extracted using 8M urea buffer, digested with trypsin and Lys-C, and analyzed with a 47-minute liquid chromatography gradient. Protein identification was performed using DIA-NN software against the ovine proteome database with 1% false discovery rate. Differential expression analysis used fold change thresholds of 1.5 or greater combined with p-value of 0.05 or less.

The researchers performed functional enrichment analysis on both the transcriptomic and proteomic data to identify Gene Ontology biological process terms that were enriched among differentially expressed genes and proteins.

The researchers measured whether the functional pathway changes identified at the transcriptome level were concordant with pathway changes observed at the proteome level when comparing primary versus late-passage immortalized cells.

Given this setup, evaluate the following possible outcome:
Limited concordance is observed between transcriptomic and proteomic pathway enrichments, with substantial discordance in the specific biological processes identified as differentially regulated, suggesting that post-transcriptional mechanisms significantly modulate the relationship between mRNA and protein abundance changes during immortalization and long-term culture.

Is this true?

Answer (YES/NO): NO